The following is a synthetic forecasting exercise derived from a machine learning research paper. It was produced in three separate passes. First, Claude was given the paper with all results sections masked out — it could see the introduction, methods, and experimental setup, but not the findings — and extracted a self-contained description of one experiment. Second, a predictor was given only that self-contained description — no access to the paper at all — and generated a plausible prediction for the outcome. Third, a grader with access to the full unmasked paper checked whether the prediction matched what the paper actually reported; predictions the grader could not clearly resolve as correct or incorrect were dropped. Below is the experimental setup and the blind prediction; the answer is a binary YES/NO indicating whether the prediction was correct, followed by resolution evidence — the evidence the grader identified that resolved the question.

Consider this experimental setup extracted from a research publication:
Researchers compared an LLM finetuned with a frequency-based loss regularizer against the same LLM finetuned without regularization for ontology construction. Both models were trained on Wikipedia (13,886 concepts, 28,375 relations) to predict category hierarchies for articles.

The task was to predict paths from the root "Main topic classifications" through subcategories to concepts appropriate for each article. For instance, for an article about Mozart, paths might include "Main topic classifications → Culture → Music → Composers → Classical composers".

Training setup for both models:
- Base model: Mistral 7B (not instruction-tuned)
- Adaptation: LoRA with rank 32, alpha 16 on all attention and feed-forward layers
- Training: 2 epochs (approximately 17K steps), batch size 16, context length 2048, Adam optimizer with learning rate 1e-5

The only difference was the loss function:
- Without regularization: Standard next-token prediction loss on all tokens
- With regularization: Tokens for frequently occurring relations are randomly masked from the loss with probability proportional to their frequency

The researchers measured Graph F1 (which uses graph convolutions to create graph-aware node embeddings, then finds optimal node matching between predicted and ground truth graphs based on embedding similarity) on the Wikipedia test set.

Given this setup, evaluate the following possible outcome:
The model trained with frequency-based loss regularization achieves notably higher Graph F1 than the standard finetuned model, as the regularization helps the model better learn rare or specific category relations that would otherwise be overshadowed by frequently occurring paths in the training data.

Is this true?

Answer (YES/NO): YES